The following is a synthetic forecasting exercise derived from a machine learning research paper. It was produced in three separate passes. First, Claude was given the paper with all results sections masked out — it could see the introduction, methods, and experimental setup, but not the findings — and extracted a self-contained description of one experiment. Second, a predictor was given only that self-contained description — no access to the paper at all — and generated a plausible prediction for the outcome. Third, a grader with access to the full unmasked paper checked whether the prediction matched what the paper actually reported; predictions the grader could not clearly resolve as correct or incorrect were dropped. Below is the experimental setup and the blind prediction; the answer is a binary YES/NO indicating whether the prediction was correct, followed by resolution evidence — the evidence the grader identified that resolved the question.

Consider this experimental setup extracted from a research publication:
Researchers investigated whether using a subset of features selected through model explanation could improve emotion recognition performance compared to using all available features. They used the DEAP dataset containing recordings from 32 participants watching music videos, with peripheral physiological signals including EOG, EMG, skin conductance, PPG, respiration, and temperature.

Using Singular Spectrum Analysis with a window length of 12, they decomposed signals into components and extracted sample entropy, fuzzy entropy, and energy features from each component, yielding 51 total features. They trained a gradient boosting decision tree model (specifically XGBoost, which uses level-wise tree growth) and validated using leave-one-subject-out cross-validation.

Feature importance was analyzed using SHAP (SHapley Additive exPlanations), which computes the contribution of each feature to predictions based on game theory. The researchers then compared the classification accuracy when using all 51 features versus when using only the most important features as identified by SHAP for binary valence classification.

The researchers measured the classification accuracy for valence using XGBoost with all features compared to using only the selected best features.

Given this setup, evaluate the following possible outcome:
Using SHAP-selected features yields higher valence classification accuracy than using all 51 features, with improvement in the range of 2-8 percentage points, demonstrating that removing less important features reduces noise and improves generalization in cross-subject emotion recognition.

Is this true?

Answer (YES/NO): YES